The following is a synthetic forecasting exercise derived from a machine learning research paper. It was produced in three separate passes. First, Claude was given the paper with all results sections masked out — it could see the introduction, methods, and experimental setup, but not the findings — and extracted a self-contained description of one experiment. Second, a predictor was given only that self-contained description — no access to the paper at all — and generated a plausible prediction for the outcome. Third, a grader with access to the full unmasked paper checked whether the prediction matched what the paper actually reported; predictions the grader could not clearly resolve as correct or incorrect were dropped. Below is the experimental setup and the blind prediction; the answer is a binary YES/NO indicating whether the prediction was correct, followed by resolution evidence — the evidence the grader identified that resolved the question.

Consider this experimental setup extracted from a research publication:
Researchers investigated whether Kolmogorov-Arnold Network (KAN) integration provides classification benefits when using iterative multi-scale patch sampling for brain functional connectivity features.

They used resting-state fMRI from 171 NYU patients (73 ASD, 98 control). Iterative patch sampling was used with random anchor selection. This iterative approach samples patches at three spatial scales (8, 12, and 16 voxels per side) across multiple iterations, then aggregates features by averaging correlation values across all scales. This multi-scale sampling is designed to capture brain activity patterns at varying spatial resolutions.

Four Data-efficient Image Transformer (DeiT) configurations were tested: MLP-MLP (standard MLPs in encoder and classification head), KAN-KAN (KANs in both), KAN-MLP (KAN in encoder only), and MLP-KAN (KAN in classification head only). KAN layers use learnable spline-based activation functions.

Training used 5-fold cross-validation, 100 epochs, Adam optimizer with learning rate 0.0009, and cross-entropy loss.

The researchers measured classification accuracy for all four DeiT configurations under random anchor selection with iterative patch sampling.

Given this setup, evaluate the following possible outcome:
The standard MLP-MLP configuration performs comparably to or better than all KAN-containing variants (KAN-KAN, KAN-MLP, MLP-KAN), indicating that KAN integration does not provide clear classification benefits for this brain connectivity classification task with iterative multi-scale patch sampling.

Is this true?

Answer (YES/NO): NO